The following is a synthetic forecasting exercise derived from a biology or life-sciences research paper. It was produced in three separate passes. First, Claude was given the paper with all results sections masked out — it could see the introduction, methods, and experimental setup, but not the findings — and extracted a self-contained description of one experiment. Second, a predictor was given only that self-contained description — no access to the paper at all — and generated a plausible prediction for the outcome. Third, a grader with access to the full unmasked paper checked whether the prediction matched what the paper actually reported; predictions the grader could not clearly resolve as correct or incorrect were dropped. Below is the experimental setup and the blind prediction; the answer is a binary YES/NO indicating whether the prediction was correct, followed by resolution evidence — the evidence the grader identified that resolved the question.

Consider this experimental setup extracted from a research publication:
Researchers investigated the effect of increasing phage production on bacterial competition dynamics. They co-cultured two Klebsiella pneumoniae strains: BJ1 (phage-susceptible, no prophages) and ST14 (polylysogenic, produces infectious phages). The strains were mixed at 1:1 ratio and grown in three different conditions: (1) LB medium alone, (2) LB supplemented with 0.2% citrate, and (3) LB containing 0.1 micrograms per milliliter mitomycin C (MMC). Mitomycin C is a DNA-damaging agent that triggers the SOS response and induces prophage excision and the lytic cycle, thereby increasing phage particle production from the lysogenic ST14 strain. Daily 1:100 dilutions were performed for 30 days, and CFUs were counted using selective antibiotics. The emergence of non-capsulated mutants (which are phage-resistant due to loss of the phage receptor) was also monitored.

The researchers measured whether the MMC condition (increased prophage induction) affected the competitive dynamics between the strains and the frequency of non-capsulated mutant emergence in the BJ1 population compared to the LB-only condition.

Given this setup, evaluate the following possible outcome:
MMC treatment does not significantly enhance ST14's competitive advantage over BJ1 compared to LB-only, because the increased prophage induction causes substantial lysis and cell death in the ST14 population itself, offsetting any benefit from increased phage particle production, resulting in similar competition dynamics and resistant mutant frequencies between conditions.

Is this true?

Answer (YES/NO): NO